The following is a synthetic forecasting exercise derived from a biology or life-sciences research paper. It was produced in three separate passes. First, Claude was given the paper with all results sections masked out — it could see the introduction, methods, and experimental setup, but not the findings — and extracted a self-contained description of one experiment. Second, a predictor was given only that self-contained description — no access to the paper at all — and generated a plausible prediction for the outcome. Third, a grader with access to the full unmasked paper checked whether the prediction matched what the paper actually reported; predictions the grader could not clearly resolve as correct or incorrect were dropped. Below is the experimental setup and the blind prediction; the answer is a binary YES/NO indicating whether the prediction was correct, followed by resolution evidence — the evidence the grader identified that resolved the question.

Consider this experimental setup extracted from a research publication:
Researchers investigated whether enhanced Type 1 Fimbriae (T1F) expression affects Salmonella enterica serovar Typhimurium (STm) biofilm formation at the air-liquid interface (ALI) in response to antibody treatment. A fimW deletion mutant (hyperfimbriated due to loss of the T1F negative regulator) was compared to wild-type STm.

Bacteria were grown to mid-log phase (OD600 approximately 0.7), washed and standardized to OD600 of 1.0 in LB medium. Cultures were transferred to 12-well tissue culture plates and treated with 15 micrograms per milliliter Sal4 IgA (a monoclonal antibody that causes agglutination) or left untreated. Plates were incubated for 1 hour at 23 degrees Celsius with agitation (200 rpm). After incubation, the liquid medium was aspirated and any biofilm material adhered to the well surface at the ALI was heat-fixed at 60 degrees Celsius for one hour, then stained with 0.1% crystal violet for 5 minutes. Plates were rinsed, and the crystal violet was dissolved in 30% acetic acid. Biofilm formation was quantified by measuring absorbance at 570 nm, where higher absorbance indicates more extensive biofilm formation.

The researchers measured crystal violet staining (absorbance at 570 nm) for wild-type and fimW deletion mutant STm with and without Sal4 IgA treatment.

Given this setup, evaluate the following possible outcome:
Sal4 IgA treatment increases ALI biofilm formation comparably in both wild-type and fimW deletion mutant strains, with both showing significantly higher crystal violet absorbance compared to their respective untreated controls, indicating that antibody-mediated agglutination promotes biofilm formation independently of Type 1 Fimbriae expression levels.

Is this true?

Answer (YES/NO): NO